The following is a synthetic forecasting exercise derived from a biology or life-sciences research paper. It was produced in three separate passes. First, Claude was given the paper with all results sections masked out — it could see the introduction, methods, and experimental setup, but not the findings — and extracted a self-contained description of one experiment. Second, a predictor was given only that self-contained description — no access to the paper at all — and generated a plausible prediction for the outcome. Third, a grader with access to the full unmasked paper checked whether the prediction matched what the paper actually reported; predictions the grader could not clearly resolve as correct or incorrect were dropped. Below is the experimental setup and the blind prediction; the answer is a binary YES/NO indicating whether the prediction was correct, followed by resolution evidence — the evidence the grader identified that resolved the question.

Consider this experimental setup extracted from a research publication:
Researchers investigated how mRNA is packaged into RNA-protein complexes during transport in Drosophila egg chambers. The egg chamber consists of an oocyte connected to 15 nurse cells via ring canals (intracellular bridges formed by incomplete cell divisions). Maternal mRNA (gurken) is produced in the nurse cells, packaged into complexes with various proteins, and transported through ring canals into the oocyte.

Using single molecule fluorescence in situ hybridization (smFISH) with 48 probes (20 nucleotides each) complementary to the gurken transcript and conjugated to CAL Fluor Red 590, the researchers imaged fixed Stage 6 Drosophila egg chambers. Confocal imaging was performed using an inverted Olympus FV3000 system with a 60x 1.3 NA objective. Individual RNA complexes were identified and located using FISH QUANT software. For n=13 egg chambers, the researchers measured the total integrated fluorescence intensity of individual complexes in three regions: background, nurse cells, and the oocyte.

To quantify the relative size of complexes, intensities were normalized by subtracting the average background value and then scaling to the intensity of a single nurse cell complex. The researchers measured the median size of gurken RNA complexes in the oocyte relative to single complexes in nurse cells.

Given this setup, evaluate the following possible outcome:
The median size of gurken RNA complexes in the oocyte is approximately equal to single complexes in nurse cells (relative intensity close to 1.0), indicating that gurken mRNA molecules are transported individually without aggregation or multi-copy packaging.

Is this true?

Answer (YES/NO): NO